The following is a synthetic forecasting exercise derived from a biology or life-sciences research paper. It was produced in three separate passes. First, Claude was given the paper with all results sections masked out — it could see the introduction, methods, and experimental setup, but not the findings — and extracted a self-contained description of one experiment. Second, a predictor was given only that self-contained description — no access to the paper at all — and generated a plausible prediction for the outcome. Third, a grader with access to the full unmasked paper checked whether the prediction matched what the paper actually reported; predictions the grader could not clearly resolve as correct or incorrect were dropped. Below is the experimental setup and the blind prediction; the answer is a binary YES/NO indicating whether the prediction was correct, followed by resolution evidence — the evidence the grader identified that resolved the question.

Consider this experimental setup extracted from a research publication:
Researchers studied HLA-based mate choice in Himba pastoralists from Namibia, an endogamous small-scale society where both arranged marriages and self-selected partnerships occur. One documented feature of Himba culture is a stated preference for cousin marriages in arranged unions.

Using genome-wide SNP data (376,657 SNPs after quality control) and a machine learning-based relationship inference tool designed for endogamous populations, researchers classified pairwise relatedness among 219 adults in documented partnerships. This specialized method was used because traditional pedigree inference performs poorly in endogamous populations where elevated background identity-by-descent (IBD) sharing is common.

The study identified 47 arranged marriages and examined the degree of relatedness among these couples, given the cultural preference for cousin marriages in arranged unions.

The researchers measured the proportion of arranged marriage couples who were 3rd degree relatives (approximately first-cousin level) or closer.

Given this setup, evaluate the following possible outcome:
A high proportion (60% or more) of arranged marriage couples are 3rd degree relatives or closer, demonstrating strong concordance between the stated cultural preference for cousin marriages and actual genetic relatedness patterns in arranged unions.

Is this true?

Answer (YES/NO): NO